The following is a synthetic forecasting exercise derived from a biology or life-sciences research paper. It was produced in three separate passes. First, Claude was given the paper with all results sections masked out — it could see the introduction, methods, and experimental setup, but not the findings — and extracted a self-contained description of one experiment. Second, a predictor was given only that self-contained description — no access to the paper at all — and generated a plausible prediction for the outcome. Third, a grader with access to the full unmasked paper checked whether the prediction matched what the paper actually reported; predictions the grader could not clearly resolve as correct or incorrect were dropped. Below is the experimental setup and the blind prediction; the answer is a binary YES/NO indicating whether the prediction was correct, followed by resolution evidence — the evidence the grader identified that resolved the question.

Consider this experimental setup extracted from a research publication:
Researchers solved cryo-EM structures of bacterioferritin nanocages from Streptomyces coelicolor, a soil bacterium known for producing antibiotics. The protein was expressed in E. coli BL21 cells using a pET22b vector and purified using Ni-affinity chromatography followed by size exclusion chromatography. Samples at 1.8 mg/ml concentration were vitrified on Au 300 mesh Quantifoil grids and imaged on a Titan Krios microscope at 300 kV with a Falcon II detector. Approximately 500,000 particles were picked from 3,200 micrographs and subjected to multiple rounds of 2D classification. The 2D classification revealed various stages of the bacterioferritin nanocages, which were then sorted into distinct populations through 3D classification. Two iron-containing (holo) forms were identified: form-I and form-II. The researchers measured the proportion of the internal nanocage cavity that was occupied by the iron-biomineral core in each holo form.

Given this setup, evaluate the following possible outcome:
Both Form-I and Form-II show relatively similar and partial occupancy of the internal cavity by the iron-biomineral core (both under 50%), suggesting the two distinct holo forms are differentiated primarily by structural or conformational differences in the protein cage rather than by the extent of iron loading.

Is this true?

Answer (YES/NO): NO